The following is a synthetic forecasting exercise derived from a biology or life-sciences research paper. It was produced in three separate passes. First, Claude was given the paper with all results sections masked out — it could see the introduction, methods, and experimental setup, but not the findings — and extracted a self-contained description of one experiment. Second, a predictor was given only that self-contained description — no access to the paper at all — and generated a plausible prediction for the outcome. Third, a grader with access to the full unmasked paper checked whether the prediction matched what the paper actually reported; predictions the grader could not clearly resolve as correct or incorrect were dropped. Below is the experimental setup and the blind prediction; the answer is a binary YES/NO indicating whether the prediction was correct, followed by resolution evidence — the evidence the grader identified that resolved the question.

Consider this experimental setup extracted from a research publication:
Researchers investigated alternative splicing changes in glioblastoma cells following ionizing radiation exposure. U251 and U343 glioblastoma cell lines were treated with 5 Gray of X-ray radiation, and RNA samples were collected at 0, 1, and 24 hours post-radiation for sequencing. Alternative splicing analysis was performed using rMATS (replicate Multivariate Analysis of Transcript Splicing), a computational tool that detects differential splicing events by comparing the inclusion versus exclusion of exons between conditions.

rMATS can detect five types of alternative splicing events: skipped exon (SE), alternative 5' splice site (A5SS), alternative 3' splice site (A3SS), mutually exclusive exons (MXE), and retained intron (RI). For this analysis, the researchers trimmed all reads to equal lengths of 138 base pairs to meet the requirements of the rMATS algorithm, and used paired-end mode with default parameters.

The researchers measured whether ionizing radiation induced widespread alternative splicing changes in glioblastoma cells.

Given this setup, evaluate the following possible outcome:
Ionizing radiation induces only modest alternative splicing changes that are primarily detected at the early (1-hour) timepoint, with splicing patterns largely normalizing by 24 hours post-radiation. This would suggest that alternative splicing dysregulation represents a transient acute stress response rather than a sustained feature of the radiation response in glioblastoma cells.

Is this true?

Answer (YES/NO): NO